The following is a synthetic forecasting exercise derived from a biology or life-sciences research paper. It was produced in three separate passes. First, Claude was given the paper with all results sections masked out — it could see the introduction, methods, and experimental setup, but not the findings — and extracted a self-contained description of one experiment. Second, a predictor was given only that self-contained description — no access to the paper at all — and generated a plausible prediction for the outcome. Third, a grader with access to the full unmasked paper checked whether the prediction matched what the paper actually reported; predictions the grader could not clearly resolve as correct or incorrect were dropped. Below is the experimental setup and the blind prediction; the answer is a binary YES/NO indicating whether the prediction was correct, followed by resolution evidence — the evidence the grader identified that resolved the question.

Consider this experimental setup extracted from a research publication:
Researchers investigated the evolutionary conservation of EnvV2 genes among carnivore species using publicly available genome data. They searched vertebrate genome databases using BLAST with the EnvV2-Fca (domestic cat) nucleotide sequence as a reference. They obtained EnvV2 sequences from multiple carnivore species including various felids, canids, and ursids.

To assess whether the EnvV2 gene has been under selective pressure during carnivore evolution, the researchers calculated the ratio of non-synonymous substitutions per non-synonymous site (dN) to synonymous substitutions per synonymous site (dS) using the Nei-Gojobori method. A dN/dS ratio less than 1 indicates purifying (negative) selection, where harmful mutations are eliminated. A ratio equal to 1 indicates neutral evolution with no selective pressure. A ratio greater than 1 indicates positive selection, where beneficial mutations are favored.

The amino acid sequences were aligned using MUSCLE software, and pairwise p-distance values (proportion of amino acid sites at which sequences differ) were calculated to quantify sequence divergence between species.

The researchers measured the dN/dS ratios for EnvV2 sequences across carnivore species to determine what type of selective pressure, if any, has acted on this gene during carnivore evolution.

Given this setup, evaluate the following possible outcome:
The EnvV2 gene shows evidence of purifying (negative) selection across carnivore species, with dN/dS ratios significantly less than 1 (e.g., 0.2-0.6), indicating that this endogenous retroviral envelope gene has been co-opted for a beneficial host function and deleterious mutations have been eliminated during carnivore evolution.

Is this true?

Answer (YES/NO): YES